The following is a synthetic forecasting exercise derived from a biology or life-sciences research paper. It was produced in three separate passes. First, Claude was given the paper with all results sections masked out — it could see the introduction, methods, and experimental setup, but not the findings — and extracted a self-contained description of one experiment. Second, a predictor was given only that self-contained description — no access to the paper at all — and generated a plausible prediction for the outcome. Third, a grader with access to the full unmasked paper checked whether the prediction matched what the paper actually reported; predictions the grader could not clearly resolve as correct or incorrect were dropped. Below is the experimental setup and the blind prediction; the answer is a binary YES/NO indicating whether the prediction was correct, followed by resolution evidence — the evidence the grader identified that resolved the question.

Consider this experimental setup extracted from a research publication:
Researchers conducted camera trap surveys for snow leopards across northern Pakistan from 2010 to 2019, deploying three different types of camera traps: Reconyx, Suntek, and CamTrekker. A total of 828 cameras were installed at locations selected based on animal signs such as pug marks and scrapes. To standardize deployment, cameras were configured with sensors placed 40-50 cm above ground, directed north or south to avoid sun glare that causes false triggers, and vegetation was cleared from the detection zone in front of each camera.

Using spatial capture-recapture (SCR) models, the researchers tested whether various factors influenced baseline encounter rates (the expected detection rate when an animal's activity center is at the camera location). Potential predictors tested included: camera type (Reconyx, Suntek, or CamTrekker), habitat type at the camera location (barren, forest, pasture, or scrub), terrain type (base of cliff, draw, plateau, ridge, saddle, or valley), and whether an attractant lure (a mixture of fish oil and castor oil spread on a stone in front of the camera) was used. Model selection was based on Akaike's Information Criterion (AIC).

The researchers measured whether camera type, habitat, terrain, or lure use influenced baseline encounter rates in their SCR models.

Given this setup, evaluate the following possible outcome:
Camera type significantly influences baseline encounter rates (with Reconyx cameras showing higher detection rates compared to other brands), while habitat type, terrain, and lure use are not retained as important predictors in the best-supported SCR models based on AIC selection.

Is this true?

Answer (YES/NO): YES